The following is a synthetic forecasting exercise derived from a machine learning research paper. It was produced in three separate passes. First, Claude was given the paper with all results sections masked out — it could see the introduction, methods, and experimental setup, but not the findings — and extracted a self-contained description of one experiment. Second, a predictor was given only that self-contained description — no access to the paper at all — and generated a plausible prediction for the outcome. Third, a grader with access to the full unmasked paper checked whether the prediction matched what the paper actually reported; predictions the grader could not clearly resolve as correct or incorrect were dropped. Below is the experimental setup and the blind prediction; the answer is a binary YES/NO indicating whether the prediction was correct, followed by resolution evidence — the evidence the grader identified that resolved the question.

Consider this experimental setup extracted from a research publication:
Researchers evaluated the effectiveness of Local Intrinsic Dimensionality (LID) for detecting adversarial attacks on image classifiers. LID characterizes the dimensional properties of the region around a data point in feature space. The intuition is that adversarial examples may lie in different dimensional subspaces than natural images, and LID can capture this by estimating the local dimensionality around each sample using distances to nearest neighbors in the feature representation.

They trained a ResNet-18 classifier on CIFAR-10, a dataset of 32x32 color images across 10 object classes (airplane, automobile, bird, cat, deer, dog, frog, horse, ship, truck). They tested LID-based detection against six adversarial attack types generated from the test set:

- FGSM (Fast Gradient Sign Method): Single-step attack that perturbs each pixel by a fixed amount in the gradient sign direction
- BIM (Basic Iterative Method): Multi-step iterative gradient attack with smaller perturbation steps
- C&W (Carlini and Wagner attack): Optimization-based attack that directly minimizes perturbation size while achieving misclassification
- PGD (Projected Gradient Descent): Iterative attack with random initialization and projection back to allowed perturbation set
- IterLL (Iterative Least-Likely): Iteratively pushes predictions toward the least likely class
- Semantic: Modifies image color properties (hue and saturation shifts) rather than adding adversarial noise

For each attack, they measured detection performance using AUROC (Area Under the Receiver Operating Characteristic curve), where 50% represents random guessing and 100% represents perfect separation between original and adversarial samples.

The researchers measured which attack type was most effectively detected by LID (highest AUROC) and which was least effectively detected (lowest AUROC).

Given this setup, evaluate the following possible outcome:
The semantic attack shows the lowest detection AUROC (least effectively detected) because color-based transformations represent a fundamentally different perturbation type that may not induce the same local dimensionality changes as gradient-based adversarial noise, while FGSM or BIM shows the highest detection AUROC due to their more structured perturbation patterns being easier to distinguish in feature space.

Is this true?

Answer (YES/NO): NO